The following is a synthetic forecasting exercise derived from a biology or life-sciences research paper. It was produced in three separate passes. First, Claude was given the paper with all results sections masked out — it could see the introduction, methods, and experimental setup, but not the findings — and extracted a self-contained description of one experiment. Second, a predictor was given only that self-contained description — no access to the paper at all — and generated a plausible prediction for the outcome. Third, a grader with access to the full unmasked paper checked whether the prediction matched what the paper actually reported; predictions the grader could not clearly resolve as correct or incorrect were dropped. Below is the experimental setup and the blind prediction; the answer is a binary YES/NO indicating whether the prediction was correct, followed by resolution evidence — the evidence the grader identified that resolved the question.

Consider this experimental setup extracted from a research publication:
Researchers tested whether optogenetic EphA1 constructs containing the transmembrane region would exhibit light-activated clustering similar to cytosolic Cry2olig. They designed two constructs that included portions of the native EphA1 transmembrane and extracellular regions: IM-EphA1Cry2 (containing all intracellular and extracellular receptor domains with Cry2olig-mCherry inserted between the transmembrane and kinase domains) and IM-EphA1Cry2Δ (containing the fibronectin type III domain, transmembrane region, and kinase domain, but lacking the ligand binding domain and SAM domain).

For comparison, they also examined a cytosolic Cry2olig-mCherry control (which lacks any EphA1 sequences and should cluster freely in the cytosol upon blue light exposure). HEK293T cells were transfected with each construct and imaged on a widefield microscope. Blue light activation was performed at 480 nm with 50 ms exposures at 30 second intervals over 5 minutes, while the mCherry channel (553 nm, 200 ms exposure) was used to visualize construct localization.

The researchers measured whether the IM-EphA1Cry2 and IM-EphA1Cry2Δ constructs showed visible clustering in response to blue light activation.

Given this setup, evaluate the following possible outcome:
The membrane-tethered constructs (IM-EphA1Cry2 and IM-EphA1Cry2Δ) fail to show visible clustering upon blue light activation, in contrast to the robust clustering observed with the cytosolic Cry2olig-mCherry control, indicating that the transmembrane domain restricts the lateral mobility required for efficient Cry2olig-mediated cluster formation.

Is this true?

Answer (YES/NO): YES